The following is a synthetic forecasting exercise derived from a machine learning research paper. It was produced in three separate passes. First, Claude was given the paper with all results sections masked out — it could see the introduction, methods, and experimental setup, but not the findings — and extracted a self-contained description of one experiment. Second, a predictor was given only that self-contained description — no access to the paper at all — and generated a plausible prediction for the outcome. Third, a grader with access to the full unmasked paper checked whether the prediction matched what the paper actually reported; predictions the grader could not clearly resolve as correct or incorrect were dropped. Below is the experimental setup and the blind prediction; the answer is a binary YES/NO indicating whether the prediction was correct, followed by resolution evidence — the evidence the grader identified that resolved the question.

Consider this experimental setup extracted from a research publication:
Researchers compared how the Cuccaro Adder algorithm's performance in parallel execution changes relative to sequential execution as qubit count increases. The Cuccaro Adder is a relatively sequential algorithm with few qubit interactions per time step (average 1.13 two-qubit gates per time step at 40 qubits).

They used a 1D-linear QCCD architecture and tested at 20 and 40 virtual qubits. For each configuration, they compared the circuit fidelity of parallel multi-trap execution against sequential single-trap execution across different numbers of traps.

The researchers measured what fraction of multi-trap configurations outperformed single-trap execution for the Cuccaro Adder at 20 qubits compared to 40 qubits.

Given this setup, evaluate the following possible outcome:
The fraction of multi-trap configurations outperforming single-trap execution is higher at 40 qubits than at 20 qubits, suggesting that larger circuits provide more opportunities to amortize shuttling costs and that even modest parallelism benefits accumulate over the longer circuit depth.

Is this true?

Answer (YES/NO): YES